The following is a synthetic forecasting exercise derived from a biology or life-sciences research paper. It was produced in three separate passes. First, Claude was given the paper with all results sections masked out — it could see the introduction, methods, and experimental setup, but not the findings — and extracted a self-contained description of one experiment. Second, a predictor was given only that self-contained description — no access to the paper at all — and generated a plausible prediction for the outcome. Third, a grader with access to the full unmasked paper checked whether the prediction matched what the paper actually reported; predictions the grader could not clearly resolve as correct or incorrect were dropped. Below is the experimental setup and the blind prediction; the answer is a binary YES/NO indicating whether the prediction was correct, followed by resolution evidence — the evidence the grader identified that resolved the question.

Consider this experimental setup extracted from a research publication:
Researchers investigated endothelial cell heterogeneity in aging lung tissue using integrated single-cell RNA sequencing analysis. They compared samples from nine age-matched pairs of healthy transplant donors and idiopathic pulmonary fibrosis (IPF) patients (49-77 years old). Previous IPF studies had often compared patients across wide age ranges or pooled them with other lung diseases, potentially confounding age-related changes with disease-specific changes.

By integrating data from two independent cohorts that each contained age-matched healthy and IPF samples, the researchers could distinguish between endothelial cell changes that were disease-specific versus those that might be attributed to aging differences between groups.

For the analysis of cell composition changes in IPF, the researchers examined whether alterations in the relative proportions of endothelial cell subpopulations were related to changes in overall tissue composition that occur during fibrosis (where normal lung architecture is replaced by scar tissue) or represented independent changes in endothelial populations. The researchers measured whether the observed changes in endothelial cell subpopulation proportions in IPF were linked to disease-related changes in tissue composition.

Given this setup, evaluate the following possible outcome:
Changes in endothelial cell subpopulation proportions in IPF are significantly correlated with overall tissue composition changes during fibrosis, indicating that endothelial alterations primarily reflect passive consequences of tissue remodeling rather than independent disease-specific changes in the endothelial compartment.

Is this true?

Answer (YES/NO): NO